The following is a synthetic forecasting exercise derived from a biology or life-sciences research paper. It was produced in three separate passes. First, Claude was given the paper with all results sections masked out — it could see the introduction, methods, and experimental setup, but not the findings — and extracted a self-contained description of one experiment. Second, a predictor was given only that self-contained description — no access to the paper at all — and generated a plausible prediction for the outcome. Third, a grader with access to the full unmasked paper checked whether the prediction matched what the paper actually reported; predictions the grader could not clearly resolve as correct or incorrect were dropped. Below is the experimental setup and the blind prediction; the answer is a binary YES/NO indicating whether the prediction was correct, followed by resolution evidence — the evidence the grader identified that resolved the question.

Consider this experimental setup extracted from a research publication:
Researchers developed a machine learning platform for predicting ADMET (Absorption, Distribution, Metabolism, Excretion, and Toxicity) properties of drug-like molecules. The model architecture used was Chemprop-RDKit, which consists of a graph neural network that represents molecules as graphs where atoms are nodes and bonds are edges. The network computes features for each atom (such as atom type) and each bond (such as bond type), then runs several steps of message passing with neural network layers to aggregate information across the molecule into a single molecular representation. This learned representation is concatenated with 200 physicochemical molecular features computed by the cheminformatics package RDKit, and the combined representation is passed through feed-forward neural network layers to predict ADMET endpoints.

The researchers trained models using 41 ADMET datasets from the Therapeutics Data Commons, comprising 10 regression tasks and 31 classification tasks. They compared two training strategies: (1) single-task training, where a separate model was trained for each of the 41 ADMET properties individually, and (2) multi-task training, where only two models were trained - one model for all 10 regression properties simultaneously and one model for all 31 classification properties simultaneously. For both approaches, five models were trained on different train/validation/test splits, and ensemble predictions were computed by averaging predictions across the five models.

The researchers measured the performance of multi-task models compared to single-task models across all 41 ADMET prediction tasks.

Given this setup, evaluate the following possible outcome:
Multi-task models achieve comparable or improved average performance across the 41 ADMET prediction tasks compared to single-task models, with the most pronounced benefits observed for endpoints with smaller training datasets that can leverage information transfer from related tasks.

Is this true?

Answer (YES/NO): NO